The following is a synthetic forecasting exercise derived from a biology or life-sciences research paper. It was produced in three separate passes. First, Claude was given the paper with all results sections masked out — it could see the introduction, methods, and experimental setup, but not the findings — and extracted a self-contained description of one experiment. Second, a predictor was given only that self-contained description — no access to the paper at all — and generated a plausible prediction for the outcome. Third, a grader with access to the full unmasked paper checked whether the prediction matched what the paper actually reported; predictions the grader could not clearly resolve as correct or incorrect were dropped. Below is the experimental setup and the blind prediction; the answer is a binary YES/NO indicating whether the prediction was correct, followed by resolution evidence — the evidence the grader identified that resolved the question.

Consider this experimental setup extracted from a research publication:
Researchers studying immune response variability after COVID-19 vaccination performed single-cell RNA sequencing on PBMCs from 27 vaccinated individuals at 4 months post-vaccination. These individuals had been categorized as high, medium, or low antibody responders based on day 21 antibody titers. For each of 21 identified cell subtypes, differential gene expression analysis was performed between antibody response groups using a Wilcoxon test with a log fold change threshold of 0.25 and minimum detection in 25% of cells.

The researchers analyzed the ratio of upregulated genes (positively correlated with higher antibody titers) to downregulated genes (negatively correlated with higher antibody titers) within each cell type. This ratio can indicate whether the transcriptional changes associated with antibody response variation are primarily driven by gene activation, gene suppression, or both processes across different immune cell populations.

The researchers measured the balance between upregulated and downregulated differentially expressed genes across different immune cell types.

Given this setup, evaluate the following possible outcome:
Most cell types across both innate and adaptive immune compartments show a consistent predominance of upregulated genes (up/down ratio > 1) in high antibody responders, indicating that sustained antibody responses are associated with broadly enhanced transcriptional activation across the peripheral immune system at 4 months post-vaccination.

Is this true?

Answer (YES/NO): NO